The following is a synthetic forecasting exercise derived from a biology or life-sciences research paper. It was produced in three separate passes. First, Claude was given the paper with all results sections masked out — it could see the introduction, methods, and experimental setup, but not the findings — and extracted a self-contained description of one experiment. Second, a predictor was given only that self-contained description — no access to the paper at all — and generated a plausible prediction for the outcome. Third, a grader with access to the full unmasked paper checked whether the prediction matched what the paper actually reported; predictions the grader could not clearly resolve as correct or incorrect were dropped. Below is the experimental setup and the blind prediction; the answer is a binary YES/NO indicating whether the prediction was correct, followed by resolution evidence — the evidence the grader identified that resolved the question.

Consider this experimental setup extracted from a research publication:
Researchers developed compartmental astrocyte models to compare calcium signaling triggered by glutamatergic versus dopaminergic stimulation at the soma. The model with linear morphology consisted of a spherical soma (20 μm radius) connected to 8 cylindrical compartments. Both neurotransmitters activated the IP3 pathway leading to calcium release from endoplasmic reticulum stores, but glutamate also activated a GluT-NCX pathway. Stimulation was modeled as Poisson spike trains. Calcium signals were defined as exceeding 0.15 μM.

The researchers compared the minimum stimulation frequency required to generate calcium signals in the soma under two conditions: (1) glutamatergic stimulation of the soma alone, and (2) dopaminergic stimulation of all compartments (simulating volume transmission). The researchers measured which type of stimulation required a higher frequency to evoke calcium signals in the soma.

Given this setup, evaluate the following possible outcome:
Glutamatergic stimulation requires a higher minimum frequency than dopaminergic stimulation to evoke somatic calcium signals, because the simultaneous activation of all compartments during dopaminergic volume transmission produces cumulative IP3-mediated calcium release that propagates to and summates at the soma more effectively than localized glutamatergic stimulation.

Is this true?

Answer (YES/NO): YES